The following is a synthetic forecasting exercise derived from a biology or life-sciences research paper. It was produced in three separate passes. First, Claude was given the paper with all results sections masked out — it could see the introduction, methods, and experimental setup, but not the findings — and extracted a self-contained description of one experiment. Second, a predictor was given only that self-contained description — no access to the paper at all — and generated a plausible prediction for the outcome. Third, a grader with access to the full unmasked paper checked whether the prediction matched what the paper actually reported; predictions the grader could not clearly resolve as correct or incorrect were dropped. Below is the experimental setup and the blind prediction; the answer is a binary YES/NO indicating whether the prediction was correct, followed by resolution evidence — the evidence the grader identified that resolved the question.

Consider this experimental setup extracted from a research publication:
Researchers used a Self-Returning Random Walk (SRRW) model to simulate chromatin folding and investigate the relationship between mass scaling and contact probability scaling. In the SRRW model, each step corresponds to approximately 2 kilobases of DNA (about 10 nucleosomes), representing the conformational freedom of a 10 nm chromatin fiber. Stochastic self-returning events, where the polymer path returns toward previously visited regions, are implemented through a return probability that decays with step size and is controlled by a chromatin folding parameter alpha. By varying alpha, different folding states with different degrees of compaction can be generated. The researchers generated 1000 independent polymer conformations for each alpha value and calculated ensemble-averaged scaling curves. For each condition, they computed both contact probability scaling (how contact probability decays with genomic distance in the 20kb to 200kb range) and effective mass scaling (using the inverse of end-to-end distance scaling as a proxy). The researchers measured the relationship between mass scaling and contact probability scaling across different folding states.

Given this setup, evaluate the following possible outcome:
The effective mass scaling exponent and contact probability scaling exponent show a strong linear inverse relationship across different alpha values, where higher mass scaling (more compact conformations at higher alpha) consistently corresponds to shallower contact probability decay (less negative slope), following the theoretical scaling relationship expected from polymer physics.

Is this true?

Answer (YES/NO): NO